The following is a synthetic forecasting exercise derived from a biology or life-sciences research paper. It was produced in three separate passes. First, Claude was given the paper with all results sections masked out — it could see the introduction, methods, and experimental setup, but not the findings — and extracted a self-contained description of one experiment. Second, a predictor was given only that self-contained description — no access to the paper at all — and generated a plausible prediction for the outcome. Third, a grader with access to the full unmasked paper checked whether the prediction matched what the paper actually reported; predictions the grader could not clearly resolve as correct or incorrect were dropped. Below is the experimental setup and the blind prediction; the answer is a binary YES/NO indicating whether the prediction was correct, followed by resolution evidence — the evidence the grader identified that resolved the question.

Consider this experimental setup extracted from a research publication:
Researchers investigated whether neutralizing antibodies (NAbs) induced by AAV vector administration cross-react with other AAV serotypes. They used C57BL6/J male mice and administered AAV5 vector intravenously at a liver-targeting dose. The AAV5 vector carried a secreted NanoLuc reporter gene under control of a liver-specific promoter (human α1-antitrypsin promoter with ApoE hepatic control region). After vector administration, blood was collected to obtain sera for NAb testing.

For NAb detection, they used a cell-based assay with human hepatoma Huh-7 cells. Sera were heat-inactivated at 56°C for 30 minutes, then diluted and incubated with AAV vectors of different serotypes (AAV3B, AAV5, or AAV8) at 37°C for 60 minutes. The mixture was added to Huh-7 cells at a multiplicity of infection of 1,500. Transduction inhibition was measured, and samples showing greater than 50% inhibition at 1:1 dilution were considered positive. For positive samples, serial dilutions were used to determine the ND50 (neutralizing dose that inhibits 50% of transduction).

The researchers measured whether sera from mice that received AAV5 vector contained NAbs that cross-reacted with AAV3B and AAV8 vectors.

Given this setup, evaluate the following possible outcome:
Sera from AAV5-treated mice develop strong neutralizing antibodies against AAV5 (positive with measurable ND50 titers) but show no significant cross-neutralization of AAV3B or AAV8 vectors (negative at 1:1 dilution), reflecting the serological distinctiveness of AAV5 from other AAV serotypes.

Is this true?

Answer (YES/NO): YES